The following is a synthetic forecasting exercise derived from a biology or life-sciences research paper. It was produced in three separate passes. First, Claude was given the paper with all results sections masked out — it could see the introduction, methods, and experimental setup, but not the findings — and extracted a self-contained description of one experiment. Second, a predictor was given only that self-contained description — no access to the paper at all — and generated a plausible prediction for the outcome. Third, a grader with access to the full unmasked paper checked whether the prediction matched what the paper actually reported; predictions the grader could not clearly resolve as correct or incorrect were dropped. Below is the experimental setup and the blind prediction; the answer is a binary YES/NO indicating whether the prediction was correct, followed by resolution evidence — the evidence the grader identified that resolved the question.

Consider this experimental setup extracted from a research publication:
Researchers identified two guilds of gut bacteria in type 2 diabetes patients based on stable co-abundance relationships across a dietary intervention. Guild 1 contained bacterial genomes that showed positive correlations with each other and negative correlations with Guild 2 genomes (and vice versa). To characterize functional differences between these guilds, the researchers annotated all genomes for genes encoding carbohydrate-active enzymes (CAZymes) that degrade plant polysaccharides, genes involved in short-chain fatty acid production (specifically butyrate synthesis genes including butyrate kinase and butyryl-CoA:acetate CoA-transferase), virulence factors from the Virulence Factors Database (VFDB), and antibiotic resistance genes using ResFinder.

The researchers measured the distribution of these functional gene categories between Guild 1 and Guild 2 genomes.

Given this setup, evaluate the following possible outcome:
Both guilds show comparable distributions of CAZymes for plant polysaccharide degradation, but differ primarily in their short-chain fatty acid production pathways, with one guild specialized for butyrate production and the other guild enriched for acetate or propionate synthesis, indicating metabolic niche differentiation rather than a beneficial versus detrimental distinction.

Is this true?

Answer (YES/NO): NO